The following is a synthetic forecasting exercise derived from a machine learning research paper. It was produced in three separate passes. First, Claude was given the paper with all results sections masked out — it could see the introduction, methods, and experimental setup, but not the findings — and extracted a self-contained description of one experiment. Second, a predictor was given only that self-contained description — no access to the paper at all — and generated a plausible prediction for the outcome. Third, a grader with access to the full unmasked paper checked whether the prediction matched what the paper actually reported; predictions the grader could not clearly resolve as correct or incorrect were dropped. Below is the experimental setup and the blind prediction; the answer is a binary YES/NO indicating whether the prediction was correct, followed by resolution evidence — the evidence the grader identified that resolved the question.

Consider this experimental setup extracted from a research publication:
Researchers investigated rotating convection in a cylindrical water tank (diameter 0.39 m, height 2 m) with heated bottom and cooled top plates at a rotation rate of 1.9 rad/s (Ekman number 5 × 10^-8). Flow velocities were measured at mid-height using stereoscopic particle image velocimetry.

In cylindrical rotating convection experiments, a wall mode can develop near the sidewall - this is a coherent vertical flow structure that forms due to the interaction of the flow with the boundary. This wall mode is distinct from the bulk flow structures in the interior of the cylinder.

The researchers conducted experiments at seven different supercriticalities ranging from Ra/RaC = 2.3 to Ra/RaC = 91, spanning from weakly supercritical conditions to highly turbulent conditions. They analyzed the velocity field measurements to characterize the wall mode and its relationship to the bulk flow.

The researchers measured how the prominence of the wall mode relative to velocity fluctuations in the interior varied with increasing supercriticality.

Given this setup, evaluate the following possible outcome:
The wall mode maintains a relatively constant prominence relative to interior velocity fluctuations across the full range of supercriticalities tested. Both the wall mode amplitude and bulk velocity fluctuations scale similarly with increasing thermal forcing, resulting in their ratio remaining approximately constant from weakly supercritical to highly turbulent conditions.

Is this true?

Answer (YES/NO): NO